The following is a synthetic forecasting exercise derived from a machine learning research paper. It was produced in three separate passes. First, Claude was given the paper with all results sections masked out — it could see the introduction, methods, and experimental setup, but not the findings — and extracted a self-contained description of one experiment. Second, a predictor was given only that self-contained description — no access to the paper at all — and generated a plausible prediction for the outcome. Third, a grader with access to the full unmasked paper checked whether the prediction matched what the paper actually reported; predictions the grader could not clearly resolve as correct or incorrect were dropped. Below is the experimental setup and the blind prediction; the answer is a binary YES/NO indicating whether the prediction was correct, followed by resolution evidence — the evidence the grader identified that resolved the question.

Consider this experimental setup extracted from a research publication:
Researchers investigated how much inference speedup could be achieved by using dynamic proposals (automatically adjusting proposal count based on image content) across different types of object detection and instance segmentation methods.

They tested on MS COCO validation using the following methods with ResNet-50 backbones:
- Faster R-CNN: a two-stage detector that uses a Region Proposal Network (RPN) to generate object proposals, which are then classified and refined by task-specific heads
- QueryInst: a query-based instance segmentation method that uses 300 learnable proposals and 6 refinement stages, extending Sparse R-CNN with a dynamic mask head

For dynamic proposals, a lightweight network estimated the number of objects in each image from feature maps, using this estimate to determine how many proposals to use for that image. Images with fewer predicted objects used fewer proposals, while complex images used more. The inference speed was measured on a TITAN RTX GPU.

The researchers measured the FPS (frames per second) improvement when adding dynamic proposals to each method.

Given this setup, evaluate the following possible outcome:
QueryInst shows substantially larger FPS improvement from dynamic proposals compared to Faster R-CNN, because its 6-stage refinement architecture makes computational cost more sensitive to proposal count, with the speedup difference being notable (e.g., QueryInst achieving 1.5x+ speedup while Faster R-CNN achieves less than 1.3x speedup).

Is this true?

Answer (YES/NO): YES